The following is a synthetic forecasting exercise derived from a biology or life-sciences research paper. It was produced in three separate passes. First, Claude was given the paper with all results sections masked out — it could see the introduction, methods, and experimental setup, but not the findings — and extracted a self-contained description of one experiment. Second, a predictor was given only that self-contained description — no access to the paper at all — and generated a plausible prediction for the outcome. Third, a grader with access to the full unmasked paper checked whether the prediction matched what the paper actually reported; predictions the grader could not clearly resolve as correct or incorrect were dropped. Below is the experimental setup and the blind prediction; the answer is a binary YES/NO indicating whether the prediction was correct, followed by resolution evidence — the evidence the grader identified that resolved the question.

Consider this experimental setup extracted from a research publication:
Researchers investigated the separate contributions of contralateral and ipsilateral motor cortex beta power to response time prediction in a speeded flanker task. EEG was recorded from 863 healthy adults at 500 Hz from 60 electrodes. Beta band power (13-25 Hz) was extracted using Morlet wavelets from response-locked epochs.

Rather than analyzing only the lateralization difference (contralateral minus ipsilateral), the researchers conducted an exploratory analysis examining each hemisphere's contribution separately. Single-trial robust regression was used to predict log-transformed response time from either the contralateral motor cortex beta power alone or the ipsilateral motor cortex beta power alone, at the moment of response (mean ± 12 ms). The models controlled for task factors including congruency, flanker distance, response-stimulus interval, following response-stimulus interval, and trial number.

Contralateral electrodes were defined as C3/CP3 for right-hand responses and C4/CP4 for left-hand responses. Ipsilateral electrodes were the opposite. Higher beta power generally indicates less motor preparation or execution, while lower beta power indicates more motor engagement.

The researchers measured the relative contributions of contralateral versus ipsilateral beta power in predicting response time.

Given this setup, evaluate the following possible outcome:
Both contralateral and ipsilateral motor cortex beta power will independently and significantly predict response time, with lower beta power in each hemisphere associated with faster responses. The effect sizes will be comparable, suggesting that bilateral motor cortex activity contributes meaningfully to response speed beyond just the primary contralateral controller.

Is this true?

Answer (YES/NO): NO